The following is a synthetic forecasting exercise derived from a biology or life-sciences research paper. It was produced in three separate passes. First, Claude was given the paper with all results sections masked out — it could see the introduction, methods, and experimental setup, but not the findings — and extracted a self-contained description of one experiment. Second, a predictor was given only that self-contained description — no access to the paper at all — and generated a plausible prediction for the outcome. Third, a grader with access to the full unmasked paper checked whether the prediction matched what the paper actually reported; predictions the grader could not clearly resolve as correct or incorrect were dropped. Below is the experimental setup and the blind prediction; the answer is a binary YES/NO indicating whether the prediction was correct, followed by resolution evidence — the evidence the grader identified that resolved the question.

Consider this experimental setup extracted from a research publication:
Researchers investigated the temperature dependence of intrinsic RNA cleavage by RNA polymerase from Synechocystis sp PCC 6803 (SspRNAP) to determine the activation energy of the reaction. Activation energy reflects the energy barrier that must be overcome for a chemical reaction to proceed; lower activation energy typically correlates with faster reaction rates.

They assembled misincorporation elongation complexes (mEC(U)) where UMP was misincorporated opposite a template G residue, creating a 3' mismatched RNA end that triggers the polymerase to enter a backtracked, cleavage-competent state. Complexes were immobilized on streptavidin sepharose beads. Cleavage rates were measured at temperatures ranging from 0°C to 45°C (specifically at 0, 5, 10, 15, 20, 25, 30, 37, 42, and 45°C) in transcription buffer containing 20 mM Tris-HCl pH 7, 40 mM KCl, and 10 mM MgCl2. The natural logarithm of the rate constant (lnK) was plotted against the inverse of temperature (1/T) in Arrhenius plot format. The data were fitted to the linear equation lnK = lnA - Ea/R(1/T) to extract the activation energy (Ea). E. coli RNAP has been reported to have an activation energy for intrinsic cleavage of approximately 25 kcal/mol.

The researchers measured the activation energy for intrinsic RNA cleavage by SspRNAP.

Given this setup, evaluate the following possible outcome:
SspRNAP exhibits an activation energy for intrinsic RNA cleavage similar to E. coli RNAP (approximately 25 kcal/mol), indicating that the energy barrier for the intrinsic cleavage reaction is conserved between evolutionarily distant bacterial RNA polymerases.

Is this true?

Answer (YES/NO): NO